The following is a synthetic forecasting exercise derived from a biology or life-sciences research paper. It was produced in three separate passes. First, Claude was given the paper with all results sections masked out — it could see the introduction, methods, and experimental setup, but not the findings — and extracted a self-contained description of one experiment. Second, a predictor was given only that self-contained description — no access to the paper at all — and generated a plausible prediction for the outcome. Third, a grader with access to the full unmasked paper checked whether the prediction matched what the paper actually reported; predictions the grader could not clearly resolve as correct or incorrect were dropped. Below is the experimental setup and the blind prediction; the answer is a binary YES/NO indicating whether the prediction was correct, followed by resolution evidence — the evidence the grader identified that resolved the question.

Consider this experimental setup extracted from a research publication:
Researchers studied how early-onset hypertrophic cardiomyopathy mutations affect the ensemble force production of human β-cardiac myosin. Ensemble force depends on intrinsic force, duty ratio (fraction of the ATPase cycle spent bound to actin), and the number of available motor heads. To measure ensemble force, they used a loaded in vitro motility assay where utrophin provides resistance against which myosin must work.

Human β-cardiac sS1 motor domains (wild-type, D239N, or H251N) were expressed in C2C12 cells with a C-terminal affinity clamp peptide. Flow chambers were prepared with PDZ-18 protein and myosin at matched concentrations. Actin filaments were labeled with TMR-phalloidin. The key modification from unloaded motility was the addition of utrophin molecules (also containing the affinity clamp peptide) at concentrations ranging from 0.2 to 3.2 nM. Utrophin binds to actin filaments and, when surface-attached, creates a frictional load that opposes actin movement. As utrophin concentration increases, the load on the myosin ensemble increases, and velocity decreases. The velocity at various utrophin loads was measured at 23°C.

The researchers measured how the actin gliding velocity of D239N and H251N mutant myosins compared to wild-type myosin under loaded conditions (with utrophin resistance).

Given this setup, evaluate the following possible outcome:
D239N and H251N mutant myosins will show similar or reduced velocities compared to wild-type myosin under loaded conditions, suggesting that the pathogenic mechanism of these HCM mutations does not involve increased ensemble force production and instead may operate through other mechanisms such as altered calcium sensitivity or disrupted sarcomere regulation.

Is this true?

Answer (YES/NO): NO